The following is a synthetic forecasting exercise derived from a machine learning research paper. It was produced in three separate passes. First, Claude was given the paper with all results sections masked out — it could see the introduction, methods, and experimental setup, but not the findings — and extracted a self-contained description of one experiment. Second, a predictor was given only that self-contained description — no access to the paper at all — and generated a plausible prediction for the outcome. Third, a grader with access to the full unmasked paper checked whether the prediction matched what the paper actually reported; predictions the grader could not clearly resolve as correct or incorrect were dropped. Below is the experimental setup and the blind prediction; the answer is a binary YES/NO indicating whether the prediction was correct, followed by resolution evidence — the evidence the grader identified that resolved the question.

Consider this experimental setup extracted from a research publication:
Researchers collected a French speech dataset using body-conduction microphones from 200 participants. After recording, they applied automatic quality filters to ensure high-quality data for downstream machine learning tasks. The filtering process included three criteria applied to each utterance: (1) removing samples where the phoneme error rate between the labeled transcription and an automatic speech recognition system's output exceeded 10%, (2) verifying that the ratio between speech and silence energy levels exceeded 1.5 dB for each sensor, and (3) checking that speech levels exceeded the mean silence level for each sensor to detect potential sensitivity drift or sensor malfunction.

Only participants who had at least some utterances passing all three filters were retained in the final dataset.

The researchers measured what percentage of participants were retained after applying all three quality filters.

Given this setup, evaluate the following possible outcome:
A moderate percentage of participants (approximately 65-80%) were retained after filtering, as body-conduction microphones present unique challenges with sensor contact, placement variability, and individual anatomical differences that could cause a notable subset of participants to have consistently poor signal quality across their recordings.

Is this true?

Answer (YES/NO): NO